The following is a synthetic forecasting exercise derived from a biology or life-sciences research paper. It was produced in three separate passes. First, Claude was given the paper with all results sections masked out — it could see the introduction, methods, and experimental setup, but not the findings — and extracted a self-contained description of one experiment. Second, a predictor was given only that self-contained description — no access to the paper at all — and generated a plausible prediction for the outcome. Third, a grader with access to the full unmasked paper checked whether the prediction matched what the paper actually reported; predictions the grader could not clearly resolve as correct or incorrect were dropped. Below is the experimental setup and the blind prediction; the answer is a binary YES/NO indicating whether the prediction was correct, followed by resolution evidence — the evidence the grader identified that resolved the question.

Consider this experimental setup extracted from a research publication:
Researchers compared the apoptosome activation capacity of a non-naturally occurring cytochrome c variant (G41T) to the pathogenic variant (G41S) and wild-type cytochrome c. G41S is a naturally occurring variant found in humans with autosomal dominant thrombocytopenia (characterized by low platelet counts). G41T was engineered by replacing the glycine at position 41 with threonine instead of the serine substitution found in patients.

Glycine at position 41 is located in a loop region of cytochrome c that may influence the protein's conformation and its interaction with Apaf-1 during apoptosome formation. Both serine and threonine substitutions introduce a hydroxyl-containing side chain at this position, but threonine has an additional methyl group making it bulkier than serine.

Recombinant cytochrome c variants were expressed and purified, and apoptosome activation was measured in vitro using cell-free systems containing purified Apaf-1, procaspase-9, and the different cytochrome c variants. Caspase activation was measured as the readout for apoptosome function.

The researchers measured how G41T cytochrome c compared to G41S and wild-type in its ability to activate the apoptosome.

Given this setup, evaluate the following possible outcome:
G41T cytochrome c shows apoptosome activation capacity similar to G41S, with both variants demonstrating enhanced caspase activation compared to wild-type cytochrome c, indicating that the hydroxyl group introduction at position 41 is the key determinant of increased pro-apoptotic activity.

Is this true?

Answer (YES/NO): NO